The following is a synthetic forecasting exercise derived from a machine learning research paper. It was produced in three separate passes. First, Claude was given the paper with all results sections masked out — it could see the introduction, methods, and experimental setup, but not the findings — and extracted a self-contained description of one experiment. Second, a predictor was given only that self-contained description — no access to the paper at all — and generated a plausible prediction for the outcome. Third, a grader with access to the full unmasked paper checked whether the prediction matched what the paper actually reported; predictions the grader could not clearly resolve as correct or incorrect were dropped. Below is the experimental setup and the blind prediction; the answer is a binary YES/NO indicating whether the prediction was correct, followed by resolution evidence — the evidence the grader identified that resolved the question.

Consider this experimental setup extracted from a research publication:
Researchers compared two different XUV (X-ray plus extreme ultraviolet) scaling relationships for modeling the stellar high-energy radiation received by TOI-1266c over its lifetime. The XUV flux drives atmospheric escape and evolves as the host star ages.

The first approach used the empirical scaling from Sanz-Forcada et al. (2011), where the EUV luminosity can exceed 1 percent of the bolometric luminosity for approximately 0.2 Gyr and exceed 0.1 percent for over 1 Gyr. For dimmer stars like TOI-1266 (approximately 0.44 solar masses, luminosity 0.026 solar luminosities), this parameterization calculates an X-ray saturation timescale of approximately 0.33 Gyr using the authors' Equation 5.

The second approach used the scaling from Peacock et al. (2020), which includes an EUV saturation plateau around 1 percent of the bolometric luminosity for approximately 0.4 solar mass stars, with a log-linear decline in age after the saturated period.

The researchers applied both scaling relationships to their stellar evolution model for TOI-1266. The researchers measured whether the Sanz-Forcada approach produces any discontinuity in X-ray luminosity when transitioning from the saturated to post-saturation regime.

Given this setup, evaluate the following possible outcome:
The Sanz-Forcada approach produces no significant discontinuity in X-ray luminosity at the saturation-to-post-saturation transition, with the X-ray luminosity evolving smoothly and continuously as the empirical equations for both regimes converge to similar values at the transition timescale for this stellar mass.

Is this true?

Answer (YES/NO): NO